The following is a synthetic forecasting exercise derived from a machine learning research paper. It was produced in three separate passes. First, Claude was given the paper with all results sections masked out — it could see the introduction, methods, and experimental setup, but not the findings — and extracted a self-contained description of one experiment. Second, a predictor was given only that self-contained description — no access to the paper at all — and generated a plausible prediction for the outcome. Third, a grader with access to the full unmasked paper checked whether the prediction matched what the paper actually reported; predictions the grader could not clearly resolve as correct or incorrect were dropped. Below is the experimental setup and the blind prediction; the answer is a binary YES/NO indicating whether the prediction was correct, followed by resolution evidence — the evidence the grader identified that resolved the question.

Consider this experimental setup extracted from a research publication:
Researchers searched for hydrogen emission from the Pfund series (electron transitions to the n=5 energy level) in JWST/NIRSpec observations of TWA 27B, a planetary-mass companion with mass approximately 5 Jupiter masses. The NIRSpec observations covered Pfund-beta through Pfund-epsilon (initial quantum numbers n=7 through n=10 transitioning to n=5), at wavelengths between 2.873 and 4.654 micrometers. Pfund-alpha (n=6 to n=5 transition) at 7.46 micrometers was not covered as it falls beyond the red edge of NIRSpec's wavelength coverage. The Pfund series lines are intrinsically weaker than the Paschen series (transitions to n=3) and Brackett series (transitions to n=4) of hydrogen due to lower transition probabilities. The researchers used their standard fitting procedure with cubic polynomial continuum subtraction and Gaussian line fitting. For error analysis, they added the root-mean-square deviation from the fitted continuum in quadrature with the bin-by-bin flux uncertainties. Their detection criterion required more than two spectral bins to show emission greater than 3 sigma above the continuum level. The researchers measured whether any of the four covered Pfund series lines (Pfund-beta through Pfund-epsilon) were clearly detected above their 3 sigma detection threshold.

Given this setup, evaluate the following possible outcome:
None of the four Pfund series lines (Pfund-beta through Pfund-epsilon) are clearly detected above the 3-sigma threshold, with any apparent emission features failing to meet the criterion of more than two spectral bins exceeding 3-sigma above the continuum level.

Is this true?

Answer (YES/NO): YES